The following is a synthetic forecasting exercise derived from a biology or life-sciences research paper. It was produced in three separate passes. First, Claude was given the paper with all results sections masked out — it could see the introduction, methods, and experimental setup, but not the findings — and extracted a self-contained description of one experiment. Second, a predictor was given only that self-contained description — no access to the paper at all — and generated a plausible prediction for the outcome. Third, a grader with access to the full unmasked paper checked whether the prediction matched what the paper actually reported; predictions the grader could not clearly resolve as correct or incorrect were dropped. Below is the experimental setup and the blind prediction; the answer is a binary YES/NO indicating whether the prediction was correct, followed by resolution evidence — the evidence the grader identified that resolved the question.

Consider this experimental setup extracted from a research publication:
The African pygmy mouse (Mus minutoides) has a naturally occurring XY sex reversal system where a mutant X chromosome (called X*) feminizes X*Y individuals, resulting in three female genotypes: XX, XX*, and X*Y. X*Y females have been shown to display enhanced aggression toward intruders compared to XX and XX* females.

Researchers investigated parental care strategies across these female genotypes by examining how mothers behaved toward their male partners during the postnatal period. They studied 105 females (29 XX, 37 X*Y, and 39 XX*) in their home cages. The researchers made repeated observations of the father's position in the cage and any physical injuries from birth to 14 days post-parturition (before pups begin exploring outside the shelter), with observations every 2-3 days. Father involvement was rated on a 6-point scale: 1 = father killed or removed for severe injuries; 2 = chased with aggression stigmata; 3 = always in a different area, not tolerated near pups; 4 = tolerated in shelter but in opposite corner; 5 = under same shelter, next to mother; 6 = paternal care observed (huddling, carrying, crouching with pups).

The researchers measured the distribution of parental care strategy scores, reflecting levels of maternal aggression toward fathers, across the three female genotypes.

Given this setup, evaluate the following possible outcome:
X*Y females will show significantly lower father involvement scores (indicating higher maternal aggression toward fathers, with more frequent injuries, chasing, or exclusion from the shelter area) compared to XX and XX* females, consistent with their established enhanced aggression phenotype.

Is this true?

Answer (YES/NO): YES